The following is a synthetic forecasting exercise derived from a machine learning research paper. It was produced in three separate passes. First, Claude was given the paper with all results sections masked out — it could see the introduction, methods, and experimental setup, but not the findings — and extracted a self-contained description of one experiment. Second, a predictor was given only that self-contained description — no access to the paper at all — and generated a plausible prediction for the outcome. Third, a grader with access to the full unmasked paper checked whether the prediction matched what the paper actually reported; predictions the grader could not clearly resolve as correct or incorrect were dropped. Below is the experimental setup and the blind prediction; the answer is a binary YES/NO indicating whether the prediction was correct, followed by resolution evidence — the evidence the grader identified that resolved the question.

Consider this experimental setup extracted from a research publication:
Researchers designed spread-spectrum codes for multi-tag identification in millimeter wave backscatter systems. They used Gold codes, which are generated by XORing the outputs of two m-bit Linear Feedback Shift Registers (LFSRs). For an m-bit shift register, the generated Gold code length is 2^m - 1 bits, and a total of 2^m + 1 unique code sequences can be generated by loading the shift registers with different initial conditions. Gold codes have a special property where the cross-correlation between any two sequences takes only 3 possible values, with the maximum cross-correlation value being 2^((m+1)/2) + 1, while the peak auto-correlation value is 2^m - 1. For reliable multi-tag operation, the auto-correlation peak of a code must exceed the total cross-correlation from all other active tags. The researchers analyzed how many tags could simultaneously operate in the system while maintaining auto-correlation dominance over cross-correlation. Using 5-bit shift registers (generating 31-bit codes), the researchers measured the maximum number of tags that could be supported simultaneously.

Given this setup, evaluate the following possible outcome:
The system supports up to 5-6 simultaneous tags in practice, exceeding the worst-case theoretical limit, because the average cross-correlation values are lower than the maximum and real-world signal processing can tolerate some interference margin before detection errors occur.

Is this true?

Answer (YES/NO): NO